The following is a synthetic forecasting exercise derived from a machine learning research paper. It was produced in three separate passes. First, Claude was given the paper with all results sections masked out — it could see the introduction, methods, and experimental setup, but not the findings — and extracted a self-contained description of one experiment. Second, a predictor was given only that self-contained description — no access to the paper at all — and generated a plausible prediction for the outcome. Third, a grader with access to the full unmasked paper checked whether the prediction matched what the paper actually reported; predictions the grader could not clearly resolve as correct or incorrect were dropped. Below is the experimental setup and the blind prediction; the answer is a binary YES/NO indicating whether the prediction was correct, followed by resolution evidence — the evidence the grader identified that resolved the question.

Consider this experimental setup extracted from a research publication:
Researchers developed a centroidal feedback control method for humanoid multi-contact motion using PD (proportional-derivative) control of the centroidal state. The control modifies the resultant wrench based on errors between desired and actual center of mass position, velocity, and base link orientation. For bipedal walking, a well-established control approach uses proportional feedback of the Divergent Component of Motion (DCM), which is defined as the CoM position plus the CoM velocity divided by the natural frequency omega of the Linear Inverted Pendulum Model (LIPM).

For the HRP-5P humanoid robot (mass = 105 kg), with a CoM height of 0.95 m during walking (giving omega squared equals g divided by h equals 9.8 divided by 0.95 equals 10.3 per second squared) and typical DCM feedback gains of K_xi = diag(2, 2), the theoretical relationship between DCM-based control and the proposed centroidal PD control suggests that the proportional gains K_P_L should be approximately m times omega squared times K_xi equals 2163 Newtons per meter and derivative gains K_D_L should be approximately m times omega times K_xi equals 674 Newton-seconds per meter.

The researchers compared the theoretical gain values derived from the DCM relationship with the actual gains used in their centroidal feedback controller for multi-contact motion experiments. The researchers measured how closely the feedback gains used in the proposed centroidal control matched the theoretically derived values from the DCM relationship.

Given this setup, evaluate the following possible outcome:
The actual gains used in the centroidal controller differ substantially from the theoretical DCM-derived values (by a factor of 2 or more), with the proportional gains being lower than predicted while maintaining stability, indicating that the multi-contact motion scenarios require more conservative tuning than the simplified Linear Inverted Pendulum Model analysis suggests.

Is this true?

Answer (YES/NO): NO